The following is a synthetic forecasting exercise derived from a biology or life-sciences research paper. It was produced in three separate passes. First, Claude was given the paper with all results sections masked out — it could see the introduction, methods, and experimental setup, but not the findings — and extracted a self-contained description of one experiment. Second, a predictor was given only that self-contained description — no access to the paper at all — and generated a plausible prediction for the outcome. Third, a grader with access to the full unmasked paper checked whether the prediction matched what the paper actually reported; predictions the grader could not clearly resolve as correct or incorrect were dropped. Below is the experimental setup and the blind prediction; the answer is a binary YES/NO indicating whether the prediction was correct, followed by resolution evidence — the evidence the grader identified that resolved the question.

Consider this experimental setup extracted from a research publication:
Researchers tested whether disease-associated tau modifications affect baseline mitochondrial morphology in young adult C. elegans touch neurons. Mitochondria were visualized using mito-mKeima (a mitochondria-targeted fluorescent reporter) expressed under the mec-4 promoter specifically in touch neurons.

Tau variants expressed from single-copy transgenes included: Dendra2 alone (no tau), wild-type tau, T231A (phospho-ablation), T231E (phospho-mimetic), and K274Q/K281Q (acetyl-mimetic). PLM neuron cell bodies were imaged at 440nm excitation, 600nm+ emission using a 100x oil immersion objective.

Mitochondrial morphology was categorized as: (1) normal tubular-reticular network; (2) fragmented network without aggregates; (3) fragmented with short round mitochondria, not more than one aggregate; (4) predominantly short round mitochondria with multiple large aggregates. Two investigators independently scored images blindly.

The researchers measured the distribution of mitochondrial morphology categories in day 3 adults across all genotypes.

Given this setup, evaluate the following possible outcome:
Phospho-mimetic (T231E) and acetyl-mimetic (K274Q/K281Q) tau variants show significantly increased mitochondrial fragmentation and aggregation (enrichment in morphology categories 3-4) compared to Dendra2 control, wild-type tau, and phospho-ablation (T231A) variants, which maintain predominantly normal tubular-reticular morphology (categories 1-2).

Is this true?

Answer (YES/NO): NO